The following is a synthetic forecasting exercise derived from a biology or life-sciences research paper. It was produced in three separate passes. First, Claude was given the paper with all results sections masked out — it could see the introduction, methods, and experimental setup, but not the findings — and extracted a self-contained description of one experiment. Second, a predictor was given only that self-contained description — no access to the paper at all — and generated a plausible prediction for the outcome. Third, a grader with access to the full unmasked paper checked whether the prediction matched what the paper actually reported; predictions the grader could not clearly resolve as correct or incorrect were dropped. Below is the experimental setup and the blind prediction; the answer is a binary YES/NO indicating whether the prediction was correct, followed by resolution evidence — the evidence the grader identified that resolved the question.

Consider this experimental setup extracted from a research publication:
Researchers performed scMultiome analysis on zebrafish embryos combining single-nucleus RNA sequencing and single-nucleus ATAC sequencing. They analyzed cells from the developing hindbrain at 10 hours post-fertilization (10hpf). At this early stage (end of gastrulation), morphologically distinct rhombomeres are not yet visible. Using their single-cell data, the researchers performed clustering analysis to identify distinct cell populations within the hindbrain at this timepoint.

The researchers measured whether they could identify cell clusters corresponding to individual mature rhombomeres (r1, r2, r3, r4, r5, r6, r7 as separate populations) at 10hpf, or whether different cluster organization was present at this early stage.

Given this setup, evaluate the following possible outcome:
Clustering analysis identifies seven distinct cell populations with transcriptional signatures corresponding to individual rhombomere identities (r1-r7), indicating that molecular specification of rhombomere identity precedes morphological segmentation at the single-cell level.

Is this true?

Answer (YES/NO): NO